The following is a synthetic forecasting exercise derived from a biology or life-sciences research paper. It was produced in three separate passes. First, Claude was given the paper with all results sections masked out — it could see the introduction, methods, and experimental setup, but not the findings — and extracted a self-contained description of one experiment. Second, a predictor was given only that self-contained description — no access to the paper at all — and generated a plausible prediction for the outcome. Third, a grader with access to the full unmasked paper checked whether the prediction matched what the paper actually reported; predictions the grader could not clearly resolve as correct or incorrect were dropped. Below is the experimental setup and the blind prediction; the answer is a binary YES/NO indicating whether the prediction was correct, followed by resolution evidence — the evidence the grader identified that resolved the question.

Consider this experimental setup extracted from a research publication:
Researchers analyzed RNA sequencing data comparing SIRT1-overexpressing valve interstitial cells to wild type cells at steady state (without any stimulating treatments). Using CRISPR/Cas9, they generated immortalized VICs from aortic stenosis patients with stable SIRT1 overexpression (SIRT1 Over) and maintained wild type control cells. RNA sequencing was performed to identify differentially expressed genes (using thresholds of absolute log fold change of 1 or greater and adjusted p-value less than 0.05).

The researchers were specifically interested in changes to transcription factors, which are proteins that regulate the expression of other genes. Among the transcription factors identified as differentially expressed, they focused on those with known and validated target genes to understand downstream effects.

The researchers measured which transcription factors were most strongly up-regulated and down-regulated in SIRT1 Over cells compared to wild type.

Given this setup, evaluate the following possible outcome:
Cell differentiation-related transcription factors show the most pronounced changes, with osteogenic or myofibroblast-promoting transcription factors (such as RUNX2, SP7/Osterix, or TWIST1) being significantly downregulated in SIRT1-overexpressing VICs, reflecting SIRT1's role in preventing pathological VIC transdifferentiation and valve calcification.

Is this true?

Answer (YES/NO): NO